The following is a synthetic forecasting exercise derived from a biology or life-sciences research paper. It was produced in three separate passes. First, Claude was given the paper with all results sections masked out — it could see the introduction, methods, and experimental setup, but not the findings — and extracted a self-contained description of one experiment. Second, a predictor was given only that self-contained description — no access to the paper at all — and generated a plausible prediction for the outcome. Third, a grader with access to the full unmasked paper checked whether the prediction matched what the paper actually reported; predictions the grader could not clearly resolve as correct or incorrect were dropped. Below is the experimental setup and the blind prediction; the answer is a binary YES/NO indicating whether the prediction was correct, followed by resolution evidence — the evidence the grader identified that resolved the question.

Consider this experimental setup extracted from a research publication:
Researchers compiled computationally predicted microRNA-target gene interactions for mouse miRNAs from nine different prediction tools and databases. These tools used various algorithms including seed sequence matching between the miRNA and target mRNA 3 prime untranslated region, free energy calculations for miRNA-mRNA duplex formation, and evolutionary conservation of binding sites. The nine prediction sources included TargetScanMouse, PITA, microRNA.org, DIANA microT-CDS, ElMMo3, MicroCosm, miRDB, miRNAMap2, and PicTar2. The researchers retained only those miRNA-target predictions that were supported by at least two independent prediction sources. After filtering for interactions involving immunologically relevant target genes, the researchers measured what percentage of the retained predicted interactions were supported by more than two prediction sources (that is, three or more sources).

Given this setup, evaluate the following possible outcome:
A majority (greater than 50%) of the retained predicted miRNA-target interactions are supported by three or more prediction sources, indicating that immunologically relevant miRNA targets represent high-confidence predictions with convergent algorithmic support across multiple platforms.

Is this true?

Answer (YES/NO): NO